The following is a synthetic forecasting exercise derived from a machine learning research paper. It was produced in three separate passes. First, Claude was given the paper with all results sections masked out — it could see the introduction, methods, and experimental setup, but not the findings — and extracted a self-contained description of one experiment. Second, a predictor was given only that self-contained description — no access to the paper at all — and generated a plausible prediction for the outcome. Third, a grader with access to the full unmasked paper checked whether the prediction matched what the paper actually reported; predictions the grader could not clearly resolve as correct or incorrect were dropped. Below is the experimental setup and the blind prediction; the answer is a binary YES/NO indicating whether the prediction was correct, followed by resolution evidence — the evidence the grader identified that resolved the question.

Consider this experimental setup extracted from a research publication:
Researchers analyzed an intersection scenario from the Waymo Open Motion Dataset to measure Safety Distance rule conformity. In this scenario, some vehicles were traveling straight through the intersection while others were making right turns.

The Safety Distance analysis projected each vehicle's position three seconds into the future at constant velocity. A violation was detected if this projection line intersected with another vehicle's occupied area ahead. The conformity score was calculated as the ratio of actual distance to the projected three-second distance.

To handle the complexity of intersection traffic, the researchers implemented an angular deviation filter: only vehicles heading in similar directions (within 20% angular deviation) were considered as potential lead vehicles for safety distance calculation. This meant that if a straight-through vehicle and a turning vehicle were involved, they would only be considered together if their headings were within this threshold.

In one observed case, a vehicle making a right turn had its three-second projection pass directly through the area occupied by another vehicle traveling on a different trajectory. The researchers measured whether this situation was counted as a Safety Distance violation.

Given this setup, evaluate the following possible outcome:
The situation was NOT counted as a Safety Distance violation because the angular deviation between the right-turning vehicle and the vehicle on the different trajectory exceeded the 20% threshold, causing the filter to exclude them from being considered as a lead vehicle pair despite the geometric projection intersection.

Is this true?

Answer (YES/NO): YES